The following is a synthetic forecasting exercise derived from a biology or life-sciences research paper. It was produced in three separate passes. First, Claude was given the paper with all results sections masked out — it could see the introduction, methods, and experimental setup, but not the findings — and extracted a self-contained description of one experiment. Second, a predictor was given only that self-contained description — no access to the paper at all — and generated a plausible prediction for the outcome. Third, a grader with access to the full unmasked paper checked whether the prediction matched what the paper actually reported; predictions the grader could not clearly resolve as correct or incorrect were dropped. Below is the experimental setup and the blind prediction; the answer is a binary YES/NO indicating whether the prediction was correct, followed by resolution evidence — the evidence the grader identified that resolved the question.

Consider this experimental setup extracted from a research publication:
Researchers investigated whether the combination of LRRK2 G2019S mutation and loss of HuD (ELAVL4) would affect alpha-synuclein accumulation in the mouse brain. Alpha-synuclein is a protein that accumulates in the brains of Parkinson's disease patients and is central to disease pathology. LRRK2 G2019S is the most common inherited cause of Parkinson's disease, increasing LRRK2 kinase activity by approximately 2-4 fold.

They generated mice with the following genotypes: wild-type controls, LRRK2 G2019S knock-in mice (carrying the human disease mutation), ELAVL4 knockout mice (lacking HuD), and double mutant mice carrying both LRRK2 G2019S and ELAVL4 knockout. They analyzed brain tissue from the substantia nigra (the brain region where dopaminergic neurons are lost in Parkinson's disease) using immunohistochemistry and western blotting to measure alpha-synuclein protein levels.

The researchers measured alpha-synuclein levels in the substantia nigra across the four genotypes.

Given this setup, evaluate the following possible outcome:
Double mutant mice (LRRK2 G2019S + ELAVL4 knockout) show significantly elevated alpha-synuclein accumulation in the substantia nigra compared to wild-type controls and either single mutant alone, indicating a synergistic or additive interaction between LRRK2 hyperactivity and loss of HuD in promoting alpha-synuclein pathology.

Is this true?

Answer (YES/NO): NO